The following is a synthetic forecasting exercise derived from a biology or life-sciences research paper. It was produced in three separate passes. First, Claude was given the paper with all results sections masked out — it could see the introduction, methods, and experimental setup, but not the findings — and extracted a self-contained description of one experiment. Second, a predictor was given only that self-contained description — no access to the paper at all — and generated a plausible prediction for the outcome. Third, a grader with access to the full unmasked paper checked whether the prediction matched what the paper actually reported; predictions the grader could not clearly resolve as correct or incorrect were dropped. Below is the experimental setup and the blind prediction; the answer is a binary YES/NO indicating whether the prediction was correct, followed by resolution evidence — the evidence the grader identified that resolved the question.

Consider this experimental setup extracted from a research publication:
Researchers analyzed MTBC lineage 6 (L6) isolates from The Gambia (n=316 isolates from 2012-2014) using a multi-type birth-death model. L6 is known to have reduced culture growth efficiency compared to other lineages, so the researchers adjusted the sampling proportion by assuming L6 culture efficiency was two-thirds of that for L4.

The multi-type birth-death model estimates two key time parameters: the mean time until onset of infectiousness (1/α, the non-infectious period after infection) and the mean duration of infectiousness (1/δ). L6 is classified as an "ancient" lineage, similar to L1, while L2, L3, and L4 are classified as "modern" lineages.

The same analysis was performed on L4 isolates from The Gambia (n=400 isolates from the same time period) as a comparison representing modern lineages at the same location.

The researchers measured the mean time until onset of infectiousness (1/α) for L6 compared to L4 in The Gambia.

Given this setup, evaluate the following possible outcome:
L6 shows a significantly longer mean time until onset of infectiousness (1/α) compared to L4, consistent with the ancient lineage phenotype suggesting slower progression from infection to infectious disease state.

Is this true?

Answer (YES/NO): YES